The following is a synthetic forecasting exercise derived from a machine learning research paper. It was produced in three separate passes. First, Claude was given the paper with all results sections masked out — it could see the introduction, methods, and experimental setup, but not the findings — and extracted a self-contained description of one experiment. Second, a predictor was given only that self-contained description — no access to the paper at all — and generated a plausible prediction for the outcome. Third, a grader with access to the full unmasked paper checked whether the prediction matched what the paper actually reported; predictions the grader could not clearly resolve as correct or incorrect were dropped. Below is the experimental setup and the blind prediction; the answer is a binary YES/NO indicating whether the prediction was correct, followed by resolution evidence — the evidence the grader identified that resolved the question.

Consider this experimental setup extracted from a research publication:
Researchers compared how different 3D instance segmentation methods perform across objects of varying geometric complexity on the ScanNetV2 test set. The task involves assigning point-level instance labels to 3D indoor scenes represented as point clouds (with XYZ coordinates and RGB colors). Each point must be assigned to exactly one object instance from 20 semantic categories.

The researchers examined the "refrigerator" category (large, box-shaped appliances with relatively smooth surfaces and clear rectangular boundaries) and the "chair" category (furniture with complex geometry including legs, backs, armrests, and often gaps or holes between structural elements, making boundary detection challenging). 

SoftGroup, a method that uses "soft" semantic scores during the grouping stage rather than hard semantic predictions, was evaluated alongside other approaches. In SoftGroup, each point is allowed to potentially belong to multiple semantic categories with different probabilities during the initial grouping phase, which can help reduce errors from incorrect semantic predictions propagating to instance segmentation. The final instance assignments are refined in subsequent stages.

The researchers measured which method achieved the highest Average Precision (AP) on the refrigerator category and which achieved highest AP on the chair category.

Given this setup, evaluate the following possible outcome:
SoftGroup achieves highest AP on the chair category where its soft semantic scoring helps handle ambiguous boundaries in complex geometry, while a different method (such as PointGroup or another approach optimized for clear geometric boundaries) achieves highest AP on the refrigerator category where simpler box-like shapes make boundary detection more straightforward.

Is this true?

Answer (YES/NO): NO